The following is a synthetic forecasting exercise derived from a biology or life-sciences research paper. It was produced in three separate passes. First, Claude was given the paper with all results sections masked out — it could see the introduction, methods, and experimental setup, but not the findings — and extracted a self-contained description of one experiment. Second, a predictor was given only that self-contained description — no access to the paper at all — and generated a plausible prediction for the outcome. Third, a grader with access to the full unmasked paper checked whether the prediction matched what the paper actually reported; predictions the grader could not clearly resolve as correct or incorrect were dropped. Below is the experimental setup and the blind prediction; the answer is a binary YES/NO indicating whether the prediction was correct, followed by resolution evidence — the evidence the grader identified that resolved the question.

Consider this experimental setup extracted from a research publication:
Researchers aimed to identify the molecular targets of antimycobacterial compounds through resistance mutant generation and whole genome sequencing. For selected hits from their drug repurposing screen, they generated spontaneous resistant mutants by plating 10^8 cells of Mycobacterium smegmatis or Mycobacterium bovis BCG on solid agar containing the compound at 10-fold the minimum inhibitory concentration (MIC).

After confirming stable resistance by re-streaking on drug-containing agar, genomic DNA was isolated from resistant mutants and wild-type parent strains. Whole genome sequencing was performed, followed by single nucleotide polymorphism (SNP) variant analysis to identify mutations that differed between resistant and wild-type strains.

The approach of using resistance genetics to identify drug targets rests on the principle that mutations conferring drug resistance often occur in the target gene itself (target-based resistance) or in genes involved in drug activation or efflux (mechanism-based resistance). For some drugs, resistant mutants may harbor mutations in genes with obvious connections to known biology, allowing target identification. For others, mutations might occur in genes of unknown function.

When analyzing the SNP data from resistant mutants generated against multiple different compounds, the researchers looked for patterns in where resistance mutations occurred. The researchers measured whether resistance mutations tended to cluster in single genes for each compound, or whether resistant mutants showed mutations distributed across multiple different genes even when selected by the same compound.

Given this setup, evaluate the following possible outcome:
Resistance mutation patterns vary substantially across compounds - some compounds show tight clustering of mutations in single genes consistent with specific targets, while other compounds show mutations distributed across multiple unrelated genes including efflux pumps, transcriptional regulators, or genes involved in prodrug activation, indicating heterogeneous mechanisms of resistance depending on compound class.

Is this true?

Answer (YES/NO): YES